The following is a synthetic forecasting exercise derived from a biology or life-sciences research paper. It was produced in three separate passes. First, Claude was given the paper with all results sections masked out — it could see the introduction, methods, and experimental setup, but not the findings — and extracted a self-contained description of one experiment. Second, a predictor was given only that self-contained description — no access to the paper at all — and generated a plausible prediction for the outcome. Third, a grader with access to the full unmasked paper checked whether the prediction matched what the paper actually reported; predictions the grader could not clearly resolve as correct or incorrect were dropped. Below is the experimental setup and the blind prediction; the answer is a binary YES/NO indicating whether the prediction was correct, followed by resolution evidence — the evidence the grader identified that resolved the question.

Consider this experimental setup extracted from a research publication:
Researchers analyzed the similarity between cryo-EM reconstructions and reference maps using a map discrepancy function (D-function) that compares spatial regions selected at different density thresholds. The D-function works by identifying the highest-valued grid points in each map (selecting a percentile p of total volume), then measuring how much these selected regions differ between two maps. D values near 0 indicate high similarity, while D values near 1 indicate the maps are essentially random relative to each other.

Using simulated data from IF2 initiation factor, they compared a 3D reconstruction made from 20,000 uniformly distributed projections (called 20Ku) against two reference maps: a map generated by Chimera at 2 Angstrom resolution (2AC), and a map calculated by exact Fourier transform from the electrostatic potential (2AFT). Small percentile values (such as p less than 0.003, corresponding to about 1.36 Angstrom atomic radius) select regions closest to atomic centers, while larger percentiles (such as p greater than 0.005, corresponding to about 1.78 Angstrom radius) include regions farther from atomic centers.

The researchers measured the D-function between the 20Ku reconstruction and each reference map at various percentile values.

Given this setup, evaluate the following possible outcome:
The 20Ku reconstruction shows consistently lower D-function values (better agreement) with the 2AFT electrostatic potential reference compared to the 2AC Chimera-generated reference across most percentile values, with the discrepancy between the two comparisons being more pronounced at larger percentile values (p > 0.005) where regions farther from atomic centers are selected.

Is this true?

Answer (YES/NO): NO